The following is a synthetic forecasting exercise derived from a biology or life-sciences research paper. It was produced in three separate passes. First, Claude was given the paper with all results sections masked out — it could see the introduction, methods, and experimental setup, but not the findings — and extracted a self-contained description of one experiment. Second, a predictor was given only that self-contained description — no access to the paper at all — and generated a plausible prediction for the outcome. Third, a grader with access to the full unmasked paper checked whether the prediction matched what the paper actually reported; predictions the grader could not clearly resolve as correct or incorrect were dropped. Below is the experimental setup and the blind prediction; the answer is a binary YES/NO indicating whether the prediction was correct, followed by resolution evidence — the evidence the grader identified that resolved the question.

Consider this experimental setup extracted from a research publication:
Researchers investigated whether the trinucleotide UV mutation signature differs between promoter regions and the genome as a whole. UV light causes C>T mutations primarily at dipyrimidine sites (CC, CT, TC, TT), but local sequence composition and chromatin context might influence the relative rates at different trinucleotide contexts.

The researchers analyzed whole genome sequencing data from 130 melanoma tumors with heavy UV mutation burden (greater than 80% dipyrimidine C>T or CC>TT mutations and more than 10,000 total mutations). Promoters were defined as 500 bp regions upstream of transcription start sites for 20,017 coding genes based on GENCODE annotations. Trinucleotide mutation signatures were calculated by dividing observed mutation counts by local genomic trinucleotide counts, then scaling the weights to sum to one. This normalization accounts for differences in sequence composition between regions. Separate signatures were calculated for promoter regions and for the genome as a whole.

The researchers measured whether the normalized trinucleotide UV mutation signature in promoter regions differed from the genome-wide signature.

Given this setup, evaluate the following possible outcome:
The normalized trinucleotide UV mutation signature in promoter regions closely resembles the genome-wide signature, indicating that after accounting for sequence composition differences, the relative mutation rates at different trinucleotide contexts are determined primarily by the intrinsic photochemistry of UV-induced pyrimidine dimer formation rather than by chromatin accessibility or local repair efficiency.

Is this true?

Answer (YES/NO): NO